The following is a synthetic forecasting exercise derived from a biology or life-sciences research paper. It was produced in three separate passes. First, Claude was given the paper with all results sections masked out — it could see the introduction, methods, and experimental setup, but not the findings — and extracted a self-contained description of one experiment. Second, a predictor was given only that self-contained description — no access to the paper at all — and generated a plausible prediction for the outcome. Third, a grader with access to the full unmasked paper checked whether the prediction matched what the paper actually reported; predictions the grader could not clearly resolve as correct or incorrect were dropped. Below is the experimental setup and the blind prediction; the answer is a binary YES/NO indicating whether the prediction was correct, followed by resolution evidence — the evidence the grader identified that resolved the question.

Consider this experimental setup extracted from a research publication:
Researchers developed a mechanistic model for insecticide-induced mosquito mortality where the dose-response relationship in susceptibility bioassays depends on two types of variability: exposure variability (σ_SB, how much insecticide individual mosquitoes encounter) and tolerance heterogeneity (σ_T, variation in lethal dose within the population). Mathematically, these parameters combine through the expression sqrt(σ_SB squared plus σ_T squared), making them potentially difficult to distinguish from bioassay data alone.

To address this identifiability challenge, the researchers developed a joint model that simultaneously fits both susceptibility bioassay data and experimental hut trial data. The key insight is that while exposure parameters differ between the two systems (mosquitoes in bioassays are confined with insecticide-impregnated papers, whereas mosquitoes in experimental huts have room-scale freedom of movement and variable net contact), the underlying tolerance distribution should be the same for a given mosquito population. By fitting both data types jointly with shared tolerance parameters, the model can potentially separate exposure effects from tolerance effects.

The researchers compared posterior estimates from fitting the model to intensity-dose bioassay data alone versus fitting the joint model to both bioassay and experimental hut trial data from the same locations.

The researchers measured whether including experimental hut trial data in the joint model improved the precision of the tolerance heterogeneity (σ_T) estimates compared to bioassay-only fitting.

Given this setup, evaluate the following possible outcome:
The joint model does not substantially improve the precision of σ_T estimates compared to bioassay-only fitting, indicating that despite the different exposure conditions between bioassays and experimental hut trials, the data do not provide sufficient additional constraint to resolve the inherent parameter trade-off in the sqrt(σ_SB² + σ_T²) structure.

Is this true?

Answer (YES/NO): YES